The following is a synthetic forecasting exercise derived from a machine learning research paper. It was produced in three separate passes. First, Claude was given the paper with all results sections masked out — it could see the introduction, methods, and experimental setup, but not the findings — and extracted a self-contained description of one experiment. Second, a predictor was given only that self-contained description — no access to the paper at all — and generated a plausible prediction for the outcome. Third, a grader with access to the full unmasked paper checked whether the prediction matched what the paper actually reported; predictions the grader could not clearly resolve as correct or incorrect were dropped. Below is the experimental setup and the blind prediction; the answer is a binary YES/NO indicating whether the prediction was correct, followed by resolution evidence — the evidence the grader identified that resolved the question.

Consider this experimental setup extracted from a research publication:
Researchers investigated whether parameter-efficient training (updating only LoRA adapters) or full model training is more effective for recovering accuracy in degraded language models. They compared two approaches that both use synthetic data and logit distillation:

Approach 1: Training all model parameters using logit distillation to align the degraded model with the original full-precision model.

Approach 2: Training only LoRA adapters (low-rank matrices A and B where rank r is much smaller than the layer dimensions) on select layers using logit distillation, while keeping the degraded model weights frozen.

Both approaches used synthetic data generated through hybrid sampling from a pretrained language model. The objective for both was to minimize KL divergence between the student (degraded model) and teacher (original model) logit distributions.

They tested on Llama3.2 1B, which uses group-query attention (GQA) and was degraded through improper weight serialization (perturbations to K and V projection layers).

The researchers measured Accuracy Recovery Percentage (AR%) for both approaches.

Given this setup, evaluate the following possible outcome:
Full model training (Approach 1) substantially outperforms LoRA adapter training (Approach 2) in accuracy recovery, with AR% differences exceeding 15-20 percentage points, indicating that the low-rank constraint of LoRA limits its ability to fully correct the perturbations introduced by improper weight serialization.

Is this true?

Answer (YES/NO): NO